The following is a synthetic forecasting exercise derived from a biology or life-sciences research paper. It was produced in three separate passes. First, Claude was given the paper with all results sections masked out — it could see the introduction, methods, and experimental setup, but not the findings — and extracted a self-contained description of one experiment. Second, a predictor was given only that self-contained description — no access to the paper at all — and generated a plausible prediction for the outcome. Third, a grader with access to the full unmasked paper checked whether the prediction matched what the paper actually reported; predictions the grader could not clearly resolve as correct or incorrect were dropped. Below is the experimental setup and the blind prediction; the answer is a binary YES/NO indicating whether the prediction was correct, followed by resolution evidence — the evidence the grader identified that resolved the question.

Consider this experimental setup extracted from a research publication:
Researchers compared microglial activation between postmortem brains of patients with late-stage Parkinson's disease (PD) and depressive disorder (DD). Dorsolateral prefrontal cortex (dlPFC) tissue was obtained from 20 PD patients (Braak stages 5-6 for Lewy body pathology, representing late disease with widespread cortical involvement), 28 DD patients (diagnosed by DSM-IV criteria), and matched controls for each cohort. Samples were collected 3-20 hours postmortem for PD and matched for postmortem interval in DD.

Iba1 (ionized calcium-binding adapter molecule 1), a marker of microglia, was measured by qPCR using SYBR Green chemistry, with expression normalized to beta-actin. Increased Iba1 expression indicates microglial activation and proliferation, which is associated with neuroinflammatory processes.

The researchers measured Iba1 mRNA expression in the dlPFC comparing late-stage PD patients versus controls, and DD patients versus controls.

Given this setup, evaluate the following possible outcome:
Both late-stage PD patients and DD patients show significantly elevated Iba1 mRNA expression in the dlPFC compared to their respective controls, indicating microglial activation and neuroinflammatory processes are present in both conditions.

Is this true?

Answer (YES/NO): YES